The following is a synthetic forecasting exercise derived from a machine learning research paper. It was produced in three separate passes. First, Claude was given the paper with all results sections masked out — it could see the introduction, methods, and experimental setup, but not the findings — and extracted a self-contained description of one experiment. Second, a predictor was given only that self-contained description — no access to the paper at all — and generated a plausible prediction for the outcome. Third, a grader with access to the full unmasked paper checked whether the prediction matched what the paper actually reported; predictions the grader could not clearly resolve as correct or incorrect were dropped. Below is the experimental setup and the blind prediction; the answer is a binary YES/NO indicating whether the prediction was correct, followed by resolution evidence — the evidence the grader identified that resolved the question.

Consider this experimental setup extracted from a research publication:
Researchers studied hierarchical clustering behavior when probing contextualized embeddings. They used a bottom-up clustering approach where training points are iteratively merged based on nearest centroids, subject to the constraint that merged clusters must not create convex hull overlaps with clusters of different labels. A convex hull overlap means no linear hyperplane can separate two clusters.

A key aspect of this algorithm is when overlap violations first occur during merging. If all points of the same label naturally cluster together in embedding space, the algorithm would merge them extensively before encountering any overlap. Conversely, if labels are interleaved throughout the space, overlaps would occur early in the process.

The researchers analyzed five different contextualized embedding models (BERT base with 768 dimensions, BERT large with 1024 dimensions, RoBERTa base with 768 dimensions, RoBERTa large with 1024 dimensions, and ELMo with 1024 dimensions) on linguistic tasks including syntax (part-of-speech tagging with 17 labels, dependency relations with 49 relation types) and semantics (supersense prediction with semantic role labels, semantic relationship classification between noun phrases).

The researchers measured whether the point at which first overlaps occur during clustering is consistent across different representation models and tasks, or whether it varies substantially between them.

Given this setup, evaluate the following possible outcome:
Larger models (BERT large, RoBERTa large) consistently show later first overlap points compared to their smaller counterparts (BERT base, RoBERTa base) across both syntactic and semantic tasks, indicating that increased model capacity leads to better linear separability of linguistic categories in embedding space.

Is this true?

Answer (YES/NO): NO